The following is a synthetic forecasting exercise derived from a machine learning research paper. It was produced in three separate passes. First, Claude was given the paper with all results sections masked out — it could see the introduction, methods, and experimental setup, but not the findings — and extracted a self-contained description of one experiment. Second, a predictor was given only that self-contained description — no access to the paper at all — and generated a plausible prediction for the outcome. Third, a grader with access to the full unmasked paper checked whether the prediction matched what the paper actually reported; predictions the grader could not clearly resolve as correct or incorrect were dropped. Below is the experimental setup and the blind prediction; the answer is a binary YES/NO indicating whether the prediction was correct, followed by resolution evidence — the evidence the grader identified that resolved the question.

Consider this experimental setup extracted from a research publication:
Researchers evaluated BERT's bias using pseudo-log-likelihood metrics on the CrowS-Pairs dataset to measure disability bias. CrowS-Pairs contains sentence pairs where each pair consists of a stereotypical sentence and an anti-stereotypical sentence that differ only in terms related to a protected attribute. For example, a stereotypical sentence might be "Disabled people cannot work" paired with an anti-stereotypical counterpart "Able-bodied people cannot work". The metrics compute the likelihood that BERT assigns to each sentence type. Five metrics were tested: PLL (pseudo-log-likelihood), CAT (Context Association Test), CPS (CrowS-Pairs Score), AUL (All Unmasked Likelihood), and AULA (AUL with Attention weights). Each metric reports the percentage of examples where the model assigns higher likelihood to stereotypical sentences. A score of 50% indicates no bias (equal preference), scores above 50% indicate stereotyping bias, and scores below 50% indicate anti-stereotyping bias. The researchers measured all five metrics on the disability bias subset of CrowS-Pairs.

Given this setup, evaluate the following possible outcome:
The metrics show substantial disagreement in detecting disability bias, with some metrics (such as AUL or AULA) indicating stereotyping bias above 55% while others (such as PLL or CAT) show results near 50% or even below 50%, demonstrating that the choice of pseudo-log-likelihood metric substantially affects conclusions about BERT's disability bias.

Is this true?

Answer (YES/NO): YES